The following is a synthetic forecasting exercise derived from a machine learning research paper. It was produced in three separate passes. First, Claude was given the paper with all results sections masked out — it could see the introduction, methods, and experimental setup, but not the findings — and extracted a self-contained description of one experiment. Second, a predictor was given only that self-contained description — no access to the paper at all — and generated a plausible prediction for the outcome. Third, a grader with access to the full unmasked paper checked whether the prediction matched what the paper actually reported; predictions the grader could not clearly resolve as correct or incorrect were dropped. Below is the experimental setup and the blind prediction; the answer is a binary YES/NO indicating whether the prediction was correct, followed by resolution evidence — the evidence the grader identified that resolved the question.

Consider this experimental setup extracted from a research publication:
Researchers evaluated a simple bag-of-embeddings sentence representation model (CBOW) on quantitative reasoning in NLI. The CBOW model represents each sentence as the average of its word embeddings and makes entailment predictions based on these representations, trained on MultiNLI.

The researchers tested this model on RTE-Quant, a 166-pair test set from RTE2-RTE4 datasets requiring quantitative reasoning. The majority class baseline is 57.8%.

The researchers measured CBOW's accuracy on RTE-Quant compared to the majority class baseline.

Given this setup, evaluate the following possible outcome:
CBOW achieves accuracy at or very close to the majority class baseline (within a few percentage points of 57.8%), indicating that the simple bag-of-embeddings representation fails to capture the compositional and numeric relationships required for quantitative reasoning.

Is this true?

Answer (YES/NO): NO